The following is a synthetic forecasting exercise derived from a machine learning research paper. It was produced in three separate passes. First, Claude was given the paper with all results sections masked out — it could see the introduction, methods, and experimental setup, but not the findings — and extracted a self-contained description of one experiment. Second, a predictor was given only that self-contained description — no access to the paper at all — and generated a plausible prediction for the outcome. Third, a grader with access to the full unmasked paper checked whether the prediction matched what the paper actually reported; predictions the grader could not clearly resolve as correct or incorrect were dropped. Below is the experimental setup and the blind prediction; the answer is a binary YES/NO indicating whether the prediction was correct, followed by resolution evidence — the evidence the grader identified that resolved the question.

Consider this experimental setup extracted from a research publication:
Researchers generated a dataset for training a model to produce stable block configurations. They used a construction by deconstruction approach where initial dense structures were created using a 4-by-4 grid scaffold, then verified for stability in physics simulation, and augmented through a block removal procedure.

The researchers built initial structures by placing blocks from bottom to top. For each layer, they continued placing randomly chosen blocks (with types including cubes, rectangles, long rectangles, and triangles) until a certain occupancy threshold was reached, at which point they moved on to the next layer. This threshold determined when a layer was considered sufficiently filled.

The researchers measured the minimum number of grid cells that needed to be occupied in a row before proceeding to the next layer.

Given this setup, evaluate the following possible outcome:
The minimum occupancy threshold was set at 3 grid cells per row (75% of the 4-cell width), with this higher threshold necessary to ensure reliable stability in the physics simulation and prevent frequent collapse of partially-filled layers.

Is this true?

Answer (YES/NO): YES